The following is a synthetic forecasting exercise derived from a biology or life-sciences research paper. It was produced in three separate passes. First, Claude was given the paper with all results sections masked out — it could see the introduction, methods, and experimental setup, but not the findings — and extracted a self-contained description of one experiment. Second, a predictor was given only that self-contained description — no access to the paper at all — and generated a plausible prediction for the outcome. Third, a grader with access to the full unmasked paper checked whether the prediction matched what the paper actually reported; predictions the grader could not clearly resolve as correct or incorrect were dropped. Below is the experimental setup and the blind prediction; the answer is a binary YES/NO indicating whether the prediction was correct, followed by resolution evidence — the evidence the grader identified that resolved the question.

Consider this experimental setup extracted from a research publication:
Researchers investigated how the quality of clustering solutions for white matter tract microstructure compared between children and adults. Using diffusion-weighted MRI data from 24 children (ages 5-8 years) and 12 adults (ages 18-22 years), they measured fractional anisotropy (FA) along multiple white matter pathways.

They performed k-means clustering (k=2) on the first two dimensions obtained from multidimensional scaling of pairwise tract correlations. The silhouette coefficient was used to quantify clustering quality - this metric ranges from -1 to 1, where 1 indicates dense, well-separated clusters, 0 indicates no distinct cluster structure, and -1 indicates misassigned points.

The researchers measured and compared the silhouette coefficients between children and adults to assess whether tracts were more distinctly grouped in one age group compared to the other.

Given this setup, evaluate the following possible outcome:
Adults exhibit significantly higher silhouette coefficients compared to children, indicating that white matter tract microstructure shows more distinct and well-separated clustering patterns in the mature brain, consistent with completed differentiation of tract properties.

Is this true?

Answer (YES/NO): NO